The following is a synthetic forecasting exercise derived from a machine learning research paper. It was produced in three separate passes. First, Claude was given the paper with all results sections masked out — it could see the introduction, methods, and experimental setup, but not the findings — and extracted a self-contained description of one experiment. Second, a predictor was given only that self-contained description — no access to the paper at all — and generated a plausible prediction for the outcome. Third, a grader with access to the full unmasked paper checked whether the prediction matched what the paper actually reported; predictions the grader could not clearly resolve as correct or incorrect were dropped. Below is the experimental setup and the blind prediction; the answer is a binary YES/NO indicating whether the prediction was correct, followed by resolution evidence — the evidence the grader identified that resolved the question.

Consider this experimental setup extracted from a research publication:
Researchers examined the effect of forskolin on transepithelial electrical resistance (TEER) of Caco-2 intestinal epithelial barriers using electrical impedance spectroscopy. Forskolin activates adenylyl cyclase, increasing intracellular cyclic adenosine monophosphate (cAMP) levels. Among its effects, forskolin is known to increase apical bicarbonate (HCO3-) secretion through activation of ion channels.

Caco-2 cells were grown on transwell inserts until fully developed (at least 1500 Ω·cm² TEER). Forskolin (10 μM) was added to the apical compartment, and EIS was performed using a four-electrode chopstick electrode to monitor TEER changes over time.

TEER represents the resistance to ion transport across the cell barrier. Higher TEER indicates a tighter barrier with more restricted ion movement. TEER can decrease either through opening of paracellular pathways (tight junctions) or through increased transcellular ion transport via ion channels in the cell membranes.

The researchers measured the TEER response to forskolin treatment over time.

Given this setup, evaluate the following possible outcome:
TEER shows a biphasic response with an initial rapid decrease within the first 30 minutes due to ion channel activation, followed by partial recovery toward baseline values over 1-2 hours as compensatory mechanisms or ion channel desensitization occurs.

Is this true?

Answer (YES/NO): NO